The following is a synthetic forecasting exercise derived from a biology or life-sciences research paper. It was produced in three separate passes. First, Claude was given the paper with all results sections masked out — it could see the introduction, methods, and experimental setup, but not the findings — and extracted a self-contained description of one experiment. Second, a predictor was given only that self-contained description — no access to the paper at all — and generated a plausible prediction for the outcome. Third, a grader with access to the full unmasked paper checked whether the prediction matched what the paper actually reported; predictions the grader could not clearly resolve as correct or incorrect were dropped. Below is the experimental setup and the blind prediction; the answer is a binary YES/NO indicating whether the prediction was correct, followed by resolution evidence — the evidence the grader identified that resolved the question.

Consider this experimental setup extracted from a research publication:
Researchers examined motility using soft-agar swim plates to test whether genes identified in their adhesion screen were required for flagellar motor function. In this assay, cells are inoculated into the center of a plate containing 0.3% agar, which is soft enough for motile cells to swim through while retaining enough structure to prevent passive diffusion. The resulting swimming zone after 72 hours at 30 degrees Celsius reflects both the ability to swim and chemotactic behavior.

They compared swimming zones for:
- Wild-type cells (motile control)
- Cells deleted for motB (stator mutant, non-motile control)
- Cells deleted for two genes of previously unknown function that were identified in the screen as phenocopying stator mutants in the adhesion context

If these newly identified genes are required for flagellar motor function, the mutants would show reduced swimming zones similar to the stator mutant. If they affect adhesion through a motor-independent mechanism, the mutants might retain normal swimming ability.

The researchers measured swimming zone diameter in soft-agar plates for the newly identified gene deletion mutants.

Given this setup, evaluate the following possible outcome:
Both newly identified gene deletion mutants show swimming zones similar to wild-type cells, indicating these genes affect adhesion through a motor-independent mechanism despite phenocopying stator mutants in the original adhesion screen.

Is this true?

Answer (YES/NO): NO